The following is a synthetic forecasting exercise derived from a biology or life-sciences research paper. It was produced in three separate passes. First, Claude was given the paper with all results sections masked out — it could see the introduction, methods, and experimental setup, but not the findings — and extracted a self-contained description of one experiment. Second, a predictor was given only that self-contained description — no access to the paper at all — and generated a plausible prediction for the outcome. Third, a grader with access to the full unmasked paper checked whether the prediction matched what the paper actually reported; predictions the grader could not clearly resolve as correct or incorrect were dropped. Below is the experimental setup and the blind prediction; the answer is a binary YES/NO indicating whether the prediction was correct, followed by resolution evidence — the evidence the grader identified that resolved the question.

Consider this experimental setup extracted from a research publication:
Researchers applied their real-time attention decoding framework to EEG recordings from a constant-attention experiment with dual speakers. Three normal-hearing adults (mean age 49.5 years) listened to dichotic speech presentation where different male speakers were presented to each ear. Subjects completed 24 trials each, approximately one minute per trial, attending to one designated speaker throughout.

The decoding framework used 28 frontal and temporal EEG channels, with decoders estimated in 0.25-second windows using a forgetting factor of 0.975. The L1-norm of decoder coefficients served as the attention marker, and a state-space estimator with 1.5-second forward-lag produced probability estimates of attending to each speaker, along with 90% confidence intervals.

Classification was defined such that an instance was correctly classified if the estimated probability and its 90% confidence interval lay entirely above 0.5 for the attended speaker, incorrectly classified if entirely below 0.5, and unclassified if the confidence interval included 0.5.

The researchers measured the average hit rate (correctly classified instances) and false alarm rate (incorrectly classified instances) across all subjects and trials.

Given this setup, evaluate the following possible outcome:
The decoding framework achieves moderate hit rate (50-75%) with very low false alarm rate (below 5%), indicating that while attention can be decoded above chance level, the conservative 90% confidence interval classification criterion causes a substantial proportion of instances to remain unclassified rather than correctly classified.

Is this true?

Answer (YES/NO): NO